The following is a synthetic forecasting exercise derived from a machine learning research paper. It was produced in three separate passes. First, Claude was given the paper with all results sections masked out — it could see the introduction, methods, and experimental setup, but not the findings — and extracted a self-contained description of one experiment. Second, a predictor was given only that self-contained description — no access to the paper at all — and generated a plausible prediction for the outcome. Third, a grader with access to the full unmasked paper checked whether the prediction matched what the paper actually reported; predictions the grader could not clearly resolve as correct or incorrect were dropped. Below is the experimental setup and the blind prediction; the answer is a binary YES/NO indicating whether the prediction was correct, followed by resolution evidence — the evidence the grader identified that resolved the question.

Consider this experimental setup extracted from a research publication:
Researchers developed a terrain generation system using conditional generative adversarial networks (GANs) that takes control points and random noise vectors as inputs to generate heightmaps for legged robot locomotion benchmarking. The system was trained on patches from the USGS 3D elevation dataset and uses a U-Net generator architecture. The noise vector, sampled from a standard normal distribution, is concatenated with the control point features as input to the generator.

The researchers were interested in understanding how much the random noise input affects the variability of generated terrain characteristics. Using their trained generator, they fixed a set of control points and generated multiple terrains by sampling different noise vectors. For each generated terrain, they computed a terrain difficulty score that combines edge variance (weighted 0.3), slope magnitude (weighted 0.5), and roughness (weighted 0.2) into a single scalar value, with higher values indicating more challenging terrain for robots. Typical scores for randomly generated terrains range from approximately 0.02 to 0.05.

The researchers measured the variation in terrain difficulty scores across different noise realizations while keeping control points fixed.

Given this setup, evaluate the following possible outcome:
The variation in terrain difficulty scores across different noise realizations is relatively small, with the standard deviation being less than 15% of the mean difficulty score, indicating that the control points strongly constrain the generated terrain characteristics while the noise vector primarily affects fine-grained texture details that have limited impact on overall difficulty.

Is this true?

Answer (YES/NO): YES